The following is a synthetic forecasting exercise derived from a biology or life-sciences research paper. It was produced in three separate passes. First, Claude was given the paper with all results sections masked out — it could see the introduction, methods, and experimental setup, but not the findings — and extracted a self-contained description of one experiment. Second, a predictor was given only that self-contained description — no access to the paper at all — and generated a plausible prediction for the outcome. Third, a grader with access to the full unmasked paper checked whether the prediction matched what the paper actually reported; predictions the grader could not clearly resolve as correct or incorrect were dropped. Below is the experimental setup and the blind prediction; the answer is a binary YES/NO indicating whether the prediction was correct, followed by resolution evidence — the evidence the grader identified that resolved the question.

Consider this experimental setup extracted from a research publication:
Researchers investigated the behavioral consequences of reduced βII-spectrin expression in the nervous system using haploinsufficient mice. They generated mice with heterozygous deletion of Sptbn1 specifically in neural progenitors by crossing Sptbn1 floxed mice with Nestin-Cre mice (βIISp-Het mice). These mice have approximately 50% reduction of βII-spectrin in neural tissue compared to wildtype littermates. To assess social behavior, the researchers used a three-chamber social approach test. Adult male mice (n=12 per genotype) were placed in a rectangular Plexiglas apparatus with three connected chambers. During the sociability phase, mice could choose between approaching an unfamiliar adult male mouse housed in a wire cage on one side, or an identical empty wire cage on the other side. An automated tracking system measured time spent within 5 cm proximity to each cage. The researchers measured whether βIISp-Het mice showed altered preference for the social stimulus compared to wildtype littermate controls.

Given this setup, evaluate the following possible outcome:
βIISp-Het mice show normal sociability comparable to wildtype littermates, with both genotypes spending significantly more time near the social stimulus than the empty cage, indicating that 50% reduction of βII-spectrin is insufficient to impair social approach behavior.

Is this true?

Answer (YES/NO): NO